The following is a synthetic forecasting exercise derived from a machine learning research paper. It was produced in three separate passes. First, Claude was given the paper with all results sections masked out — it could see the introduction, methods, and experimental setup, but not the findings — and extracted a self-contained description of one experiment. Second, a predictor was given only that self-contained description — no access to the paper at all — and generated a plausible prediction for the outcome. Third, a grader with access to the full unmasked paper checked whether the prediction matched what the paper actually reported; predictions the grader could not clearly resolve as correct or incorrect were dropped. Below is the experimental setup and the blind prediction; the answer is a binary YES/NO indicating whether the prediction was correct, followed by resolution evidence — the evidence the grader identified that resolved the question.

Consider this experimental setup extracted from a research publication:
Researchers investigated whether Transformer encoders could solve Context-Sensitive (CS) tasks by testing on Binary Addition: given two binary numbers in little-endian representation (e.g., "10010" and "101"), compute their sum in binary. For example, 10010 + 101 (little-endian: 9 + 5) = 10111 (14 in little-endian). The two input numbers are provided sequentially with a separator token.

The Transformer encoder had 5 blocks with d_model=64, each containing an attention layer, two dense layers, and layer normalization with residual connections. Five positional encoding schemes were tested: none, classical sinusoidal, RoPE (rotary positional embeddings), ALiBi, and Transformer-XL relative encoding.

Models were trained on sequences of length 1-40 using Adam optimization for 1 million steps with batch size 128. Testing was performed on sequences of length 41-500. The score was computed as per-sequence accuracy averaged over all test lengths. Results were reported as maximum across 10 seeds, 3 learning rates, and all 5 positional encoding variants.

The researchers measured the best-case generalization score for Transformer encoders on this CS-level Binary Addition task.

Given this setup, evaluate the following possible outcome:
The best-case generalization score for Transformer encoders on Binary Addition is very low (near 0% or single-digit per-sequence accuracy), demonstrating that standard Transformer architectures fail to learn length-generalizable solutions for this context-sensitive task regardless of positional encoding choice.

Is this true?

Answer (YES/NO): NO